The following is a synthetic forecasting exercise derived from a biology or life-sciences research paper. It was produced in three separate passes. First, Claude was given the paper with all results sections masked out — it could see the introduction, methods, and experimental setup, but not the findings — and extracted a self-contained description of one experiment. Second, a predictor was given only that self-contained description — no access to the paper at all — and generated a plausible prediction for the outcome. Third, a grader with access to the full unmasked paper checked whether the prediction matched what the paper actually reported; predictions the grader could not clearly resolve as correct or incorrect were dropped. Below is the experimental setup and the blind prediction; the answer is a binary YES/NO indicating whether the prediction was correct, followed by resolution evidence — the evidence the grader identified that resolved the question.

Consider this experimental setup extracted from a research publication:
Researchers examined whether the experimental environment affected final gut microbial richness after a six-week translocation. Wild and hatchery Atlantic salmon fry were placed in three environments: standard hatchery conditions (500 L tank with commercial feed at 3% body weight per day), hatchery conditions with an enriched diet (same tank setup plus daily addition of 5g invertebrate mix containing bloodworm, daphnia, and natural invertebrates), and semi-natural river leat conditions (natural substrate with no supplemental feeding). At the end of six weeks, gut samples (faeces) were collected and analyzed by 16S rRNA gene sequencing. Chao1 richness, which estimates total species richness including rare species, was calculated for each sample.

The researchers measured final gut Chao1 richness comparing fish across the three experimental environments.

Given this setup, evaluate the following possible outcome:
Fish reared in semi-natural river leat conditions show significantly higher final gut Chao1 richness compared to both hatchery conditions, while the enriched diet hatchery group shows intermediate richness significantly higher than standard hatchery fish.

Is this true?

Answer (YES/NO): YES